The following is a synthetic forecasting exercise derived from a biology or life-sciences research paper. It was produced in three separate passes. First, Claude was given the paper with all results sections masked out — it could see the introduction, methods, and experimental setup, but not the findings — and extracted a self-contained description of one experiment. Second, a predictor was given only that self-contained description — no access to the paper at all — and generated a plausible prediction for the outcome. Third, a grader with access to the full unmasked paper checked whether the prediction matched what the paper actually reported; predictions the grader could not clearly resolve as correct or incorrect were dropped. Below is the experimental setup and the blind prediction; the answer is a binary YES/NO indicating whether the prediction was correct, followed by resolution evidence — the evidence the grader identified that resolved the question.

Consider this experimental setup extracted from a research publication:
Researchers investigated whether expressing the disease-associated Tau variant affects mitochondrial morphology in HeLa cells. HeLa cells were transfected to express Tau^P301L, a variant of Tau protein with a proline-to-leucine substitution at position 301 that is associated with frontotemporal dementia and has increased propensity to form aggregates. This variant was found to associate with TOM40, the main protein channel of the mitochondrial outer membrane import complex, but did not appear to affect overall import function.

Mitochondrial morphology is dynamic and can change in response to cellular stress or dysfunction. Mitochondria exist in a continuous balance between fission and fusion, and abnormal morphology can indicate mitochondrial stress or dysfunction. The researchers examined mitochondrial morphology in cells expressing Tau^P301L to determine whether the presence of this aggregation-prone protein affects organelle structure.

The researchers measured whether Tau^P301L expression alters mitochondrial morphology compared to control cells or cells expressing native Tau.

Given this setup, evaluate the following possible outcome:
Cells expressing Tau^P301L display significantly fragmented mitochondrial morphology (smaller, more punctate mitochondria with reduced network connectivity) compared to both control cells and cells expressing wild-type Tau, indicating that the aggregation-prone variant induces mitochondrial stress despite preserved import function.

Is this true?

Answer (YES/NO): NO